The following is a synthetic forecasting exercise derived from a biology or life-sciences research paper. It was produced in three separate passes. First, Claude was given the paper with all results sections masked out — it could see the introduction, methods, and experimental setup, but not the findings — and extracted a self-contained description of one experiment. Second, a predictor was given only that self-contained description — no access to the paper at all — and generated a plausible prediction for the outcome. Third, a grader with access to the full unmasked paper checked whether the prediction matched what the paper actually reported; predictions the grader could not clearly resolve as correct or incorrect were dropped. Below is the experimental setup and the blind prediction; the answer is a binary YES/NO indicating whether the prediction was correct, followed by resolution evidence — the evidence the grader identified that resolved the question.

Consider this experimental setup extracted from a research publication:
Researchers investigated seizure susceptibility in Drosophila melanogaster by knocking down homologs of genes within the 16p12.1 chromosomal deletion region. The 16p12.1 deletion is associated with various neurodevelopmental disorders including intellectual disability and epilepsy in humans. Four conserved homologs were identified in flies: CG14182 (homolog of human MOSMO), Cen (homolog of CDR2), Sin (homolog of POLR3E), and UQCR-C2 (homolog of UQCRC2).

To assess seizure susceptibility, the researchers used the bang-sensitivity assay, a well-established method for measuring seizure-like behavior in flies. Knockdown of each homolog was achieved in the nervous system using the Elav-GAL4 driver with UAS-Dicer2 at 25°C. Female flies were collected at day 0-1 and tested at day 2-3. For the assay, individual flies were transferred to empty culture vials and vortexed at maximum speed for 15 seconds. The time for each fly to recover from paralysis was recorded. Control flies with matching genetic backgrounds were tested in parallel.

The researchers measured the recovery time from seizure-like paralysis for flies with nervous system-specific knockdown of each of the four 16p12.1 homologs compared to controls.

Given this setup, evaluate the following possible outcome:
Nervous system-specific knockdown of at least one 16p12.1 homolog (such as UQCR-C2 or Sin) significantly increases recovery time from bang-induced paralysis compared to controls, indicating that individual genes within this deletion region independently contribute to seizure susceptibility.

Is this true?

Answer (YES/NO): YES